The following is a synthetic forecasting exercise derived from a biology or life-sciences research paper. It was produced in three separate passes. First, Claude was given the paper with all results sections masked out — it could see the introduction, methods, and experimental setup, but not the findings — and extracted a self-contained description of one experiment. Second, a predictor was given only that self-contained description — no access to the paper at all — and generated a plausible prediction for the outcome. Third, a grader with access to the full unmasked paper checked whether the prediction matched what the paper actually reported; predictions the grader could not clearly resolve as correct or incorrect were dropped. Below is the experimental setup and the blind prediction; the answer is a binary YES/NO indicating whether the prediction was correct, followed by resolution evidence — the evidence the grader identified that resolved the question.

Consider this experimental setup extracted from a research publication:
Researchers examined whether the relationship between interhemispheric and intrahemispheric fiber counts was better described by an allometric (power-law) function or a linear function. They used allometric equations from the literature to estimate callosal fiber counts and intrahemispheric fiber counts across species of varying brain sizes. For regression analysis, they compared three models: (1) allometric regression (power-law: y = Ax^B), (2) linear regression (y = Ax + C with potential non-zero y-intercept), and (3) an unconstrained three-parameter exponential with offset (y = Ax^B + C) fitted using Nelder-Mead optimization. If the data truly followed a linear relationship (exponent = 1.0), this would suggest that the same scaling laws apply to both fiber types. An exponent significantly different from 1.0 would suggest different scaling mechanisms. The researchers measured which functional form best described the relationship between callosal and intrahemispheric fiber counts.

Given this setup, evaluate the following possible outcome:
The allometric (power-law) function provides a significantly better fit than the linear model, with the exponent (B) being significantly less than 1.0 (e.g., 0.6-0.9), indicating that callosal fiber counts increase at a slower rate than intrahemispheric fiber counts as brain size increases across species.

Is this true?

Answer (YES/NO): NO